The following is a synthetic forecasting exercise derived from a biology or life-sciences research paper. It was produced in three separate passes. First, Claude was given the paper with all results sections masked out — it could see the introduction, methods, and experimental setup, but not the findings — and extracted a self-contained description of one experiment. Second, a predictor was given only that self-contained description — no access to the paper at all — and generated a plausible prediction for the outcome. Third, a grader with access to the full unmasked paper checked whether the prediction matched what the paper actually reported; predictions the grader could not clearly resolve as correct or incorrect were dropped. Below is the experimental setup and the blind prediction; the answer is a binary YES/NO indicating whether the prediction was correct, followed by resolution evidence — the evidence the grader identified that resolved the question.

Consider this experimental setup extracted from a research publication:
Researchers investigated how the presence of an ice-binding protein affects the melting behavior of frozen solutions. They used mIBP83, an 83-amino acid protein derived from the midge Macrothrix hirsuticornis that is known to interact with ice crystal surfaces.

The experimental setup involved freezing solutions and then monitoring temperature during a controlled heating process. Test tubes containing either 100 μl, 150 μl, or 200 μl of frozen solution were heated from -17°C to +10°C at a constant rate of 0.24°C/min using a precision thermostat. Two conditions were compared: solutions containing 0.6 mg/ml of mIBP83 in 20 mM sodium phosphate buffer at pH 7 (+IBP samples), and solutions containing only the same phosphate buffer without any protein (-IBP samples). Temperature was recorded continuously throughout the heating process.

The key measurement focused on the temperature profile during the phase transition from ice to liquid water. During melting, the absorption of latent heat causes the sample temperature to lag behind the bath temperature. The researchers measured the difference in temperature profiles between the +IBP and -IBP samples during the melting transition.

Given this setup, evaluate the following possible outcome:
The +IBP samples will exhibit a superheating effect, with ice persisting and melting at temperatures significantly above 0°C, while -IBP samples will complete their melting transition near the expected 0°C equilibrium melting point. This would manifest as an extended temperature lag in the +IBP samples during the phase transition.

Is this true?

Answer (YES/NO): NO